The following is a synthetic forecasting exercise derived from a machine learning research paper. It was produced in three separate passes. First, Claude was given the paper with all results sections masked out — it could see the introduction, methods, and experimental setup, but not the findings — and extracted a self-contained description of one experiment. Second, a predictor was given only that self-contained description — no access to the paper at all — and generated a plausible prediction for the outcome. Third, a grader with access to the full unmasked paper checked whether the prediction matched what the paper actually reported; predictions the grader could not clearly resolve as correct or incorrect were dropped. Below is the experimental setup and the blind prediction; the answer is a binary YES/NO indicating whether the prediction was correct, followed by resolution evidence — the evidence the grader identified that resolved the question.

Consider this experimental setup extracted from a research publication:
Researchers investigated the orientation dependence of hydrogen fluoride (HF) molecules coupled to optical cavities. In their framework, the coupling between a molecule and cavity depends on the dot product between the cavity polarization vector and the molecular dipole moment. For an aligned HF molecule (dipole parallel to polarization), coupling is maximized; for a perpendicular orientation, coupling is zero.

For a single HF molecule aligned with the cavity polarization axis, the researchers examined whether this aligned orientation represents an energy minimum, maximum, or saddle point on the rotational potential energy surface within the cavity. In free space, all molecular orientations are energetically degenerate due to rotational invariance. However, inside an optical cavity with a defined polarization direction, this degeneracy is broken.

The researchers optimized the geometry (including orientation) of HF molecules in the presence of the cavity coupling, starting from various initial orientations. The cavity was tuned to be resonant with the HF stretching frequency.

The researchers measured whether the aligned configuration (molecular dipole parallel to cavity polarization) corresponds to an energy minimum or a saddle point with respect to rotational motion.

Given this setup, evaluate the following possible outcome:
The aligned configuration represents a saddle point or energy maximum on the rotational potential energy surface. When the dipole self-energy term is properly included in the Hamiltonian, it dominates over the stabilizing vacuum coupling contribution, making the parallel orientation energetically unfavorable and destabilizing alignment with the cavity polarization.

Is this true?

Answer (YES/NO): YES